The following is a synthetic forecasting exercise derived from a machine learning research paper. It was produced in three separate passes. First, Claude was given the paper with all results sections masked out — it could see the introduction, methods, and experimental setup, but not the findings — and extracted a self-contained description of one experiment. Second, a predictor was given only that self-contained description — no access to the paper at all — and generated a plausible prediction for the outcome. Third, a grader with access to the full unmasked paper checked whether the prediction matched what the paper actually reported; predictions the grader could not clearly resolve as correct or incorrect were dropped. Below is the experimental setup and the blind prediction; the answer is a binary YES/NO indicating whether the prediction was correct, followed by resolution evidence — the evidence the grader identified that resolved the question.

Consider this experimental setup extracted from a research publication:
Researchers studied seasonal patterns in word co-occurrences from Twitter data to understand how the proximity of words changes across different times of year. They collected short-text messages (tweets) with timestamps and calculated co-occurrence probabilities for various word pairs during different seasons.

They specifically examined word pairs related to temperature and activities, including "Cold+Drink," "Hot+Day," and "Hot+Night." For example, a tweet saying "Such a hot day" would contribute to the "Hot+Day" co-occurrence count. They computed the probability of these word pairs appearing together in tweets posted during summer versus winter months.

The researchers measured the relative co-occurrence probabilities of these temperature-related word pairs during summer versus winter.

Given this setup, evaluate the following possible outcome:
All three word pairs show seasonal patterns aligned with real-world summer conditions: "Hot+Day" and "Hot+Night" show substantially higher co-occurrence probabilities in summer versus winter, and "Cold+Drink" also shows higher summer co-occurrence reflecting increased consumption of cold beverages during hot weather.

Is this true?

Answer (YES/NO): YES